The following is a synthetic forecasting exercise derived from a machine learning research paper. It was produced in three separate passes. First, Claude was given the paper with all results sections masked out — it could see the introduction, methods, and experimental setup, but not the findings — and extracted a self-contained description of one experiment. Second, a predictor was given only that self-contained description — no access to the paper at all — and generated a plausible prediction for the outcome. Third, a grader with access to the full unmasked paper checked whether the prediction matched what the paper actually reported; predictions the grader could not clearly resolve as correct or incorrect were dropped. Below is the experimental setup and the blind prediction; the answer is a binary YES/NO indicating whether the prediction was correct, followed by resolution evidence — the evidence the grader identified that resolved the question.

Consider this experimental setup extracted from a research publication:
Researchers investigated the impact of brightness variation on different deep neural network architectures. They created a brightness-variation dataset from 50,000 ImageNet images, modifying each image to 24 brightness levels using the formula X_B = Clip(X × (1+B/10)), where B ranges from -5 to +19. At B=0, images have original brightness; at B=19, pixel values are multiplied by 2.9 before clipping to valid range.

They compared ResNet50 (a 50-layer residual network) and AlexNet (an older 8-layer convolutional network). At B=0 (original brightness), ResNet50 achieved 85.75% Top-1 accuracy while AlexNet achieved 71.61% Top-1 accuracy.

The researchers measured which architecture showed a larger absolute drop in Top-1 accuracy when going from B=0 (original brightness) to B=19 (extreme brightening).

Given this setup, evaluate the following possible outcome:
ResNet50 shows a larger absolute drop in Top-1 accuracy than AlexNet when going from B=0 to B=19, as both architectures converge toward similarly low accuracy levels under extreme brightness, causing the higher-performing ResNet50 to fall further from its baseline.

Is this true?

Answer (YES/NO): NO